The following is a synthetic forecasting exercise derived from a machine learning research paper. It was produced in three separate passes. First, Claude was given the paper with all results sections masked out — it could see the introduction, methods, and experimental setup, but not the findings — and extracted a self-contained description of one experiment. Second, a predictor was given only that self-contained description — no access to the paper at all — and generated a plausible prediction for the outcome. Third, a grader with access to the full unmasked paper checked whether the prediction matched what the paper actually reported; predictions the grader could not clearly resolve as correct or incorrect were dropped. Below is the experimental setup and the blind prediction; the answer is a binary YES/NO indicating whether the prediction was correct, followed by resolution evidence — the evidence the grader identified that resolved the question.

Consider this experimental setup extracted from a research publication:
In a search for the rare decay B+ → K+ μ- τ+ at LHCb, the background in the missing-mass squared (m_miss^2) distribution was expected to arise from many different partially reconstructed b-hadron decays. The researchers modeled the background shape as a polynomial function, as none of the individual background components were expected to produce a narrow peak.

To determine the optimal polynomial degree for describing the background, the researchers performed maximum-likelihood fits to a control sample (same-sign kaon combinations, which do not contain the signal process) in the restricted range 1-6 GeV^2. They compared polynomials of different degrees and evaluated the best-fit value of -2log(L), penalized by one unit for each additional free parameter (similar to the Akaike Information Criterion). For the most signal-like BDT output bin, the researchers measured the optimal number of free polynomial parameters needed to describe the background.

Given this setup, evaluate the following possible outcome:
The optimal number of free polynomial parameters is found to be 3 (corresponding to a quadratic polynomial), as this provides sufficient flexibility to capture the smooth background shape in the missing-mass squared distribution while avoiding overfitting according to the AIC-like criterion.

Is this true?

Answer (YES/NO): NO